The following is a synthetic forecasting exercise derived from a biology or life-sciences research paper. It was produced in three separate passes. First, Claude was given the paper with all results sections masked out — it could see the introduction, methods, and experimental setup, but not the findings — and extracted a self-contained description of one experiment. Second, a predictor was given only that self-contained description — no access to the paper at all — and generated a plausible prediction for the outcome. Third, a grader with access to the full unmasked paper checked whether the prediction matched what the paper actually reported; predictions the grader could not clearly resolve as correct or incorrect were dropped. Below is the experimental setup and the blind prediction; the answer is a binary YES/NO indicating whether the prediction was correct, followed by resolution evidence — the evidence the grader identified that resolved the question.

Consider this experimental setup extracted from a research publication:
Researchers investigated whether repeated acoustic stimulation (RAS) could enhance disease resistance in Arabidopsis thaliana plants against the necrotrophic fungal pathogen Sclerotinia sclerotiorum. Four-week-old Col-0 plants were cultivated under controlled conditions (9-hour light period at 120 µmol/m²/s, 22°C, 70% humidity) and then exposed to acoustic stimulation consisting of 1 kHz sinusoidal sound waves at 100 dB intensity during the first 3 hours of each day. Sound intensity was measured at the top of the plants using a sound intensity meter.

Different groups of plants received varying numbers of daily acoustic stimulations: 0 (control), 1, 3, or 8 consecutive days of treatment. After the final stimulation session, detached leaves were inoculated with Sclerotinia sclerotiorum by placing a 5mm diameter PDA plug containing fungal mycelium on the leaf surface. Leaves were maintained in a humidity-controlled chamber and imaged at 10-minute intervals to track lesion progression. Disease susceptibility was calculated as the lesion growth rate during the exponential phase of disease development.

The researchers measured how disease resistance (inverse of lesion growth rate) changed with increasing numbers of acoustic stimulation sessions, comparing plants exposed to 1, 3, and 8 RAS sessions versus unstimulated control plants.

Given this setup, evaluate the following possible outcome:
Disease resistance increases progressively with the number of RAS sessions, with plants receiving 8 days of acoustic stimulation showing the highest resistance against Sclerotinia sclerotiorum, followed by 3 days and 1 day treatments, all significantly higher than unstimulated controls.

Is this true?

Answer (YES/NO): NO